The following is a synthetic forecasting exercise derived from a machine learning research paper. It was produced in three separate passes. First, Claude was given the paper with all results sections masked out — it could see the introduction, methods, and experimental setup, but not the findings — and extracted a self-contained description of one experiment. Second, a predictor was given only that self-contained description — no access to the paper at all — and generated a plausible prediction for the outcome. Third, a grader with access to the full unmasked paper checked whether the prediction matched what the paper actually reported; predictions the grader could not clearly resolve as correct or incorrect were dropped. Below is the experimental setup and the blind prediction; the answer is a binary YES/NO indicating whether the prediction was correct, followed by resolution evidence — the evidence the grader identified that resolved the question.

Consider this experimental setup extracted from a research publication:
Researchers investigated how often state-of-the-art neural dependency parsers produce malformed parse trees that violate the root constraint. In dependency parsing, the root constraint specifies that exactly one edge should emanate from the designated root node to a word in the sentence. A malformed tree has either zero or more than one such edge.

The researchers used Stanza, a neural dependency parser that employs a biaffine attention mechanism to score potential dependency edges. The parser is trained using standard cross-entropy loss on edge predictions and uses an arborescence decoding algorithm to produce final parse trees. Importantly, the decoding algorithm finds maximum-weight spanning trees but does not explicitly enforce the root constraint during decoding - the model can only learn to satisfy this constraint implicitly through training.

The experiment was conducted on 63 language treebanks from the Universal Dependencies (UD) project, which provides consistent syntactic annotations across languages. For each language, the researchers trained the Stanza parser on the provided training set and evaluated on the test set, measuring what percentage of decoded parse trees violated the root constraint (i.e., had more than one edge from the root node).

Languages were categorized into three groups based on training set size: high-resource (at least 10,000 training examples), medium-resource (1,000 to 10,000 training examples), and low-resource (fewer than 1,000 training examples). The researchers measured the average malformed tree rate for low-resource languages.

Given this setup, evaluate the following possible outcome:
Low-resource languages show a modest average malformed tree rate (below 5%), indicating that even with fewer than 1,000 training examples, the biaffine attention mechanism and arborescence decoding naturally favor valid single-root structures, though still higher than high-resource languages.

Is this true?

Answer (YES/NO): NO